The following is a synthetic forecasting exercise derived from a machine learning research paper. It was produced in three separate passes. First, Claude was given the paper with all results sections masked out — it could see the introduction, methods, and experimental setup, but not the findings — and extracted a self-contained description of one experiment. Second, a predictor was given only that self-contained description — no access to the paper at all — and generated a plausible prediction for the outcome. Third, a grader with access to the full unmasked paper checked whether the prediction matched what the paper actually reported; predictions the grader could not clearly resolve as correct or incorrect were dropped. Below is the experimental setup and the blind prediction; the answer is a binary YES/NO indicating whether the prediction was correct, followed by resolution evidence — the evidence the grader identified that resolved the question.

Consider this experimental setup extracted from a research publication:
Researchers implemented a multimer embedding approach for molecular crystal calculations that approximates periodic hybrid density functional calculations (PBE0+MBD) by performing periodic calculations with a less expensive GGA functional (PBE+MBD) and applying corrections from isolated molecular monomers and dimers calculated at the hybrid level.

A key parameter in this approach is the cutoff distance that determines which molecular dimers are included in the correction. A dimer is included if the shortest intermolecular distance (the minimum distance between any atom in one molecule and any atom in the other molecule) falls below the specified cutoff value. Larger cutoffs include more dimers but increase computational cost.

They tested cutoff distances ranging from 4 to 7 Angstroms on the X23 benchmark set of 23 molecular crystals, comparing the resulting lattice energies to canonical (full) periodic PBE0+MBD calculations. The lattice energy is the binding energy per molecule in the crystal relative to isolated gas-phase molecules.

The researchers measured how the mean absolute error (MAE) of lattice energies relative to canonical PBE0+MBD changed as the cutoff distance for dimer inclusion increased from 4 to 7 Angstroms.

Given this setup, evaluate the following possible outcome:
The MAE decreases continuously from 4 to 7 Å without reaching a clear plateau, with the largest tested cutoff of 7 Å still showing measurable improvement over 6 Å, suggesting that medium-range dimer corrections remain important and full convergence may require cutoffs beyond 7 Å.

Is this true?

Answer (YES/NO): NO